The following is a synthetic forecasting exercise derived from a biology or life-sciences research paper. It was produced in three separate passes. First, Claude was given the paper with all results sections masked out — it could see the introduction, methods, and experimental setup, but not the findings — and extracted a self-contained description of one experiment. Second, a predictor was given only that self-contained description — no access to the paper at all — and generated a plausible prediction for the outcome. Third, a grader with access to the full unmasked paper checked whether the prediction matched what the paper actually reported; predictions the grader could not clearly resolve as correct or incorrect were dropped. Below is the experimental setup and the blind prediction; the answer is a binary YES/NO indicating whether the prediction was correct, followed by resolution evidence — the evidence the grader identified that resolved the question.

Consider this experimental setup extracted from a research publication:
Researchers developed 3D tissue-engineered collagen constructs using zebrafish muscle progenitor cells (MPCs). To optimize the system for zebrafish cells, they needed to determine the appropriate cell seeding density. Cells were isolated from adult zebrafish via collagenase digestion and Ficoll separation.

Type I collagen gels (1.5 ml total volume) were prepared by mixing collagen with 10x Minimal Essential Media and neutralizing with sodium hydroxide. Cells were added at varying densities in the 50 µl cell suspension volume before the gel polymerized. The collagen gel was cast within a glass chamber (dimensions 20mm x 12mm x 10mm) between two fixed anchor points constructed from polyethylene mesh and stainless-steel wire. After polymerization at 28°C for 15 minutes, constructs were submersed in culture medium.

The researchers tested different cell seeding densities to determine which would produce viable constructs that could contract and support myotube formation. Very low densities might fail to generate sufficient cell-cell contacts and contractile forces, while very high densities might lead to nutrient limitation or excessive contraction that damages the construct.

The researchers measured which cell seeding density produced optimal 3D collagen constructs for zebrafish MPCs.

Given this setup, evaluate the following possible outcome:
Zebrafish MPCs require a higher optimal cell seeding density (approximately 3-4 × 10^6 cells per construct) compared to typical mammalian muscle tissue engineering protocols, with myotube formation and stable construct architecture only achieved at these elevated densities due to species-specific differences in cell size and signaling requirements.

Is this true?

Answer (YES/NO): NO